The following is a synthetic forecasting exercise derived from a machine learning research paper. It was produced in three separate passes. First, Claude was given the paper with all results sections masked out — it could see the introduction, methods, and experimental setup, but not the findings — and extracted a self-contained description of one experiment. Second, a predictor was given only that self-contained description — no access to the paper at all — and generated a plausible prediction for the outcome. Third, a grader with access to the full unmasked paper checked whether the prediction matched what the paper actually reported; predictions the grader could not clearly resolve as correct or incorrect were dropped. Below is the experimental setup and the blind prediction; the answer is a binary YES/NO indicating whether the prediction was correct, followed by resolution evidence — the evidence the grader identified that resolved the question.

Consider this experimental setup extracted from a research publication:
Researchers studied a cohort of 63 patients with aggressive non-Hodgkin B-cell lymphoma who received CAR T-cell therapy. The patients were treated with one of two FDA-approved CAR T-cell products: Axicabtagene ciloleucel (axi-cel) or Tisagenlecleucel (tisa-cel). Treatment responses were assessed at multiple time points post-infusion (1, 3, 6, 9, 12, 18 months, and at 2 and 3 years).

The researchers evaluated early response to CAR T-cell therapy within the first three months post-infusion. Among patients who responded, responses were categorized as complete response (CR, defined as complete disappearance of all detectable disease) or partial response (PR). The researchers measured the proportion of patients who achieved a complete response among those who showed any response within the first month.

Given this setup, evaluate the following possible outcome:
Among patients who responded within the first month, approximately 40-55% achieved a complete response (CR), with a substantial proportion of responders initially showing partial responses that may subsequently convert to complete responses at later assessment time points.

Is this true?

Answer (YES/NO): NO